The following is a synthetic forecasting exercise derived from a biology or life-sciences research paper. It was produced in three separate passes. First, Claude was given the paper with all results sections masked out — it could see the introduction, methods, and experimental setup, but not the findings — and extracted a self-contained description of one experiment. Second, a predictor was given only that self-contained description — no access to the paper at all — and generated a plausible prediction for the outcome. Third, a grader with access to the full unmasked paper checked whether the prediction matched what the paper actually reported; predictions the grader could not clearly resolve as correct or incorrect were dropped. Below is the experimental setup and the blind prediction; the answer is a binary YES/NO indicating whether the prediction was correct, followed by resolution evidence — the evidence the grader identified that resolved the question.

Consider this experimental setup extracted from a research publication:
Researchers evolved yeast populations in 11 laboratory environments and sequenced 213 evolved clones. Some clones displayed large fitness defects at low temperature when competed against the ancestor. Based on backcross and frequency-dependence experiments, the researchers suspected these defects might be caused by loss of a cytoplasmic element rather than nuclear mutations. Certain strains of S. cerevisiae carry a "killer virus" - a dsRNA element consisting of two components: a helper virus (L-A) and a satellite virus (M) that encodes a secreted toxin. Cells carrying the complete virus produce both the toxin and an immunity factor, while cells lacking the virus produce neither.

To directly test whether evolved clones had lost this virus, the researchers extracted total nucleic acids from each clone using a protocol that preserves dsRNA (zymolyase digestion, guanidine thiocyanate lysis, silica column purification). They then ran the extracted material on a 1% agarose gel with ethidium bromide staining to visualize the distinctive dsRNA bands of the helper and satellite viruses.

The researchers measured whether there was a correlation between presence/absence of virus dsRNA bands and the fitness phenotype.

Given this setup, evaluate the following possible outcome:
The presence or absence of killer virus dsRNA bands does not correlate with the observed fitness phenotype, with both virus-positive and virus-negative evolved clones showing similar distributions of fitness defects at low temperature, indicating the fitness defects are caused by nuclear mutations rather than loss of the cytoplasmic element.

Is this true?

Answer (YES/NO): NO